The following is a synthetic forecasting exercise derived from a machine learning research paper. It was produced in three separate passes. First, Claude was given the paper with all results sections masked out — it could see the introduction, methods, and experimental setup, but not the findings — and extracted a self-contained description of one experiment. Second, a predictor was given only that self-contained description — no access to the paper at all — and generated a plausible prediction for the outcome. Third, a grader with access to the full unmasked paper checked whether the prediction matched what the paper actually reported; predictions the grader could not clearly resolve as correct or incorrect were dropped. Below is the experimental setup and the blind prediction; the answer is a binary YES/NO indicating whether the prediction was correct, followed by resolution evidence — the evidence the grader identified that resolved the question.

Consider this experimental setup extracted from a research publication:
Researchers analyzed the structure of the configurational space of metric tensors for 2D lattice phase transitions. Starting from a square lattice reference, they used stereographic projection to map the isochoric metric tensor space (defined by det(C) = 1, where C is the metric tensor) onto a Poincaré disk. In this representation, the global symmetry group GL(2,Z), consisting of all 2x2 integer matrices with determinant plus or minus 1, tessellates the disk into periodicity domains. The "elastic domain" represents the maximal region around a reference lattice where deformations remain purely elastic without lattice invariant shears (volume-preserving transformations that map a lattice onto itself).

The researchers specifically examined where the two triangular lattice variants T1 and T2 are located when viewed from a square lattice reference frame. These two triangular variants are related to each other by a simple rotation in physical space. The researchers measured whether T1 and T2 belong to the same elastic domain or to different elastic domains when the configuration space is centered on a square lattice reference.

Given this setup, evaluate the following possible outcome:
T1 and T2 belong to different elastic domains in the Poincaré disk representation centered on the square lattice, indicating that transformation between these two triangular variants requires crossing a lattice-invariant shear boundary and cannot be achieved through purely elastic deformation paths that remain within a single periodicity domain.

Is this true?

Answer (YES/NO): NO